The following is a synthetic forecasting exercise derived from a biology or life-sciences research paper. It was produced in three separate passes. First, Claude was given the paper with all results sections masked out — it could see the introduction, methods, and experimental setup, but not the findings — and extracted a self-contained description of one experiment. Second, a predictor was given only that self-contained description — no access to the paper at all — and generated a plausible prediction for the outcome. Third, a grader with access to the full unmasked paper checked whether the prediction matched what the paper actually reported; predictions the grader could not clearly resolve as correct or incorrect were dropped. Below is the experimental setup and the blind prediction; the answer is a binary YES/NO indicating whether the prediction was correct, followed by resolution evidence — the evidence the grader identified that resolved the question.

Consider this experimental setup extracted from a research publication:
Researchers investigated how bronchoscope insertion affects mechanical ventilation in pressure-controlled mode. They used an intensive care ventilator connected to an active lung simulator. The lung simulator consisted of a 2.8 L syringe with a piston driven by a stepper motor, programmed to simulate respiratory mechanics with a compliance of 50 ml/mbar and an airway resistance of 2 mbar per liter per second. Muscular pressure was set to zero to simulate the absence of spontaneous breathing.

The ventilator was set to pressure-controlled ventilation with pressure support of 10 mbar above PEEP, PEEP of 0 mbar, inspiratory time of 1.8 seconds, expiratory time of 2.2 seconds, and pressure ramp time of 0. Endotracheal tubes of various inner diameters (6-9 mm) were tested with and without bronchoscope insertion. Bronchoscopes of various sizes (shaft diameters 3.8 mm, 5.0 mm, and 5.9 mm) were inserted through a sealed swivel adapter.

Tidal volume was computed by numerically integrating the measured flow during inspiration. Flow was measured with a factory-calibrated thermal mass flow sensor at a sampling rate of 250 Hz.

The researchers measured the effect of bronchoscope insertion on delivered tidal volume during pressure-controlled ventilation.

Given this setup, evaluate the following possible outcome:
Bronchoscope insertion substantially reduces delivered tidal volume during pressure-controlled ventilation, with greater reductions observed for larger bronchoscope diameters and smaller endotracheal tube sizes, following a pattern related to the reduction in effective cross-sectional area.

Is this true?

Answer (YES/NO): YES